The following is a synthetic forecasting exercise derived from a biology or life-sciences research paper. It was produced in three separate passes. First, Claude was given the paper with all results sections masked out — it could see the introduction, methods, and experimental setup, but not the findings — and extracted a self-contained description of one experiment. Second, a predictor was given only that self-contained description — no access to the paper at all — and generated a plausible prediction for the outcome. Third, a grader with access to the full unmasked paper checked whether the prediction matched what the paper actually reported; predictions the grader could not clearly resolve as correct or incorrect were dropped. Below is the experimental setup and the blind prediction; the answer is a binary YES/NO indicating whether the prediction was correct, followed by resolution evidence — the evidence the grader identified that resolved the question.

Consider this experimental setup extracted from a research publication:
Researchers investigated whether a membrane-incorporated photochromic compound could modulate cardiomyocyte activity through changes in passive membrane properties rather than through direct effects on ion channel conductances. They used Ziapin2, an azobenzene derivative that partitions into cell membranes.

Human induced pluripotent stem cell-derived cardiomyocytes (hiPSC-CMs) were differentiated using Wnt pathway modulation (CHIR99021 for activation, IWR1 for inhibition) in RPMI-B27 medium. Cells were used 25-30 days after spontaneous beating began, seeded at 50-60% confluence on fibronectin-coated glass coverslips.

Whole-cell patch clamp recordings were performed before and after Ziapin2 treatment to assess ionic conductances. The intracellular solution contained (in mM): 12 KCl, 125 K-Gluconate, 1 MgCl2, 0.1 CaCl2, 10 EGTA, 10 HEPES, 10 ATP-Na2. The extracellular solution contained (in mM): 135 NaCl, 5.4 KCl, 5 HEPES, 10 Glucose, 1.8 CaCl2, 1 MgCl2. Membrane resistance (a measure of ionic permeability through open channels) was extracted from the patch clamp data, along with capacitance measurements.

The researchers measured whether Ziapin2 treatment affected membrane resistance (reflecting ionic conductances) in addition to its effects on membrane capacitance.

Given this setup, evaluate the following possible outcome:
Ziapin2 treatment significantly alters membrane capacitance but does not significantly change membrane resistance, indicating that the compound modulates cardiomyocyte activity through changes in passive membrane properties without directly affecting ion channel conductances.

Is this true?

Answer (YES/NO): YES